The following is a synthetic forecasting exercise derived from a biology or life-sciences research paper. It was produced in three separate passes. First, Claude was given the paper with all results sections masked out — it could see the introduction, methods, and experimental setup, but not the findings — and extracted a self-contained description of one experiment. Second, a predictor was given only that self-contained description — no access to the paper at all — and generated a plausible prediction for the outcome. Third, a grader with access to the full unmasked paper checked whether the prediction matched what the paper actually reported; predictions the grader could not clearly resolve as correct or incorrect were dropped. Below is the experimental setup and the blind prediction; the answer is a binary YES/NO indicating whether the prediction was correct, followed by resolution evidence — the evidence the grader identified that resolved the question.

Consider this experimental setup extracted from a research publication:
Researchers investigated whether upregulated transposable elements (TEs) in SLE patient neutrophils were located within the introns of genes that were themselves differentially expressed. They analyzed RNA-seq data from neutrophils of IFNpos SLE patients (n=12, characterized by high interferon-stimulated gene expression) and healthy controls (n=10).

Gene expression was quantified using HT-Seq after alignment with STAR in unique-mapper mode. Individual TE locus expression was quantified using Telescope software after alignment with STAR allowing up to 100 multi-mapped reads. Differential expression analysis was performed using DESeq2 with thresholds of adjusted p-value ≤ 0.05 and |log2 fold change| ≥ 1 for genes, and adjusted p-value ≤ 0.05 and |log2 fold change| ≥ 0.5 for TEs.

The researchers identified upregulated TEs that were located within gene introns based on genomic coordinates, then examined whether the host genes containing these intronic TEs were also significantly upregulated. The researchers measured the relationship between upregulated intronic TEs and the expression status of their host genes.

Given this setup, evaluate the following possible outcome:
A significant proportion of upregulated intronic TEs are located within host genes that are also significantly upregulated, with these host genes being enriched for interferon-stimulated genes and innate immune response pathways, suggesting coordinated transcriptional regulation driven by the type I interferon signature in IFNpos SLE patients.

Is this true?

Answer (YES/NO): YES